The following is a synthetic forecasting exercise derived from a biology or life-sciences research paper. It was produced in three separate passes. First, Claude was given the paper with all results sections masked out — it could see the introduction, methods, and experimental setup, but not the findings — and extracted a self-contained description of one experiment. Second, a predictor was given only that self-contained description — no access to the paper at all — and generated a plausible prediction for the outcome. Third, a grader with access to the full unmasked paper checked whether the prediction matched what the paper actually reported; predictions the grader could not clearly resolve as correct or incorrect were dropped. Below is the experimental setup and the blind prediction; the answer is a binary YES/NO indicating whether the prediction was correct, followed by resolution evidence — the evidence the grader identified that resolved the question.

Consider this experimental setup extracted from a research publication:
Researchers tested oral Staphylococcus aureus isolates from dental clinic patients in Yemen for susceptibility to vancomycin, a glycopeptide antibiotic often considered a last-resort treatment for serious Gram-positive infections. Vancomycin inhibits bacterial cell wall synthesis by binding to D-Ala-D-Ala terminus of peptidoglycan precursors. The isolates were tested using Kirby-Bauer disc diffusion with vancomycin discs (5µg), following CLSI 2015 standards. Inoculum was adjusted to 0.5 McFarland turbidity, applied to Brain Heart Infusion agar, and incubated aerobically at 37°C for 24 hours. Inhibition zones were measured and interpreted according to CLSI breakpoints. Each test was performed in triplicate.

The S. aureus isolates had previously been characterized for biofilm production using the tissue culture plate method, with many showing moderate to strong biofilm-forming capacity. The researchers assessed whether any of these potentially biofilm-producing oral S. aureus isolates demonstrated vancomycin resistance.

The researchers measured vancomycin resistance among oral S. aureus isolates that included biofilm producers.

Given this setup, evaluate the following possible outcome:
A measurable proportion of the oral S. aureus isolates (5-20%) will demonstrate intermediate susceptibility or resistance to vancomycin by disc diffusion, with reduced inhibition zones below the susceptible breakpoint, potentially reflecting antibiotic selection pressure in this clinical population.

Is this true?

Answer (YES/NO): NO